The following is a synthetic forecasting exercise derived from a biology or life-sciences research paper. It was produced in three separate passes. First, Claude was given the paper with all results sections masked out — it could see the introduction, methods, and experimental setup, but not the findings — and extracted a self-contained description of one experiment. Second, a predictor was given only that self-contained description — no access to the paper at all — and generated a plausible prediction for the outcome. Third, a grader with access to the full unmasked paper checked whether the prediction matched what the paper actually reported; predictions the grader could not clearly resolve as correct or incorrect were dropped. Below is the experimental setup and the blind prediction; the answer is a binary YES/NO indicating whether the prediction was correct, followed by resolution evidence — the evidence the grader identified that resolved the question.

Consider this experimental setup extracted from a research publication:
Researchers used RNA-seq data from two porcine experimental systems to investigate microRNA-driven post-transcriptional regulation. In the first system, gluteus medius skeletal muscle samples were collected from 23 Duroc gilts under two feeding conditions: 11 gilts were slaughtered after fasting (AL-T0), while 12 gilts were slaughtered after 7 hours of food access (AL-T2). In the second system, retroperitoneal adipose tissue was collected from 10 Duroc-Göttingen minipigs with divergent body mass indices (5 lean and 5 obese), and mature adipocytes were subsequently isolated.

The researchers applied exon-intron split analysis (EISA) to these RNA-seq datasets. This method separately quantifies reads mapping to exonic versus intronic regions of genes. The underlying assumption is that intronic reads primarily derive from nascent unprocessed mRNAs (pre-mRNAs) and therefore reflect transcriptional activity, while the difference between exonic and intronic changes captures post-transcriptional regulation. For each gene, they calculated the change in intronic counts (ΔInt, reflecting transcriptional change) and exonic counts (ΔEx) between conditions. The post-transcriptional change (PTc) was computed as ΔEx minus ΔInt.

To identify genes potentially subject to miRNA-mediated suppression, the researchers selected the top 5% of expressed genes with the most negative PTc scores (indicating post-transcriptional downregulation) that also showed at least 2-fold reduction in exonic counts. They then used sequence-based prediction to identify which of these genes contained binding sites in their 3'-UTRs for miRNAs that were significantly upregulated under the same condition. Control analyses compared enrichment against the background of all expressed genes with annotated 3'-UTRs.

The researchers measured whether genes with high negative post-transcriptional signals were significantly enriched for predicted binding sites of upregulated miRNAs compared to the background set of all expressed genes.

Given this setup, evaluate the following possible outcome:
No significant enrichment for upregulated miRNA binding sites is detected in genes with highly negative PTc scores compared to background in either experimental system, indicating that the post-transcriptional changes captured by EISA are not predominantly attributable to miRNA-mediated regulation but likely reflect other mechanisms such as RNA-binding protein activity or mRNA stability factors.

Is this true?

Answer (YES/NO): NO